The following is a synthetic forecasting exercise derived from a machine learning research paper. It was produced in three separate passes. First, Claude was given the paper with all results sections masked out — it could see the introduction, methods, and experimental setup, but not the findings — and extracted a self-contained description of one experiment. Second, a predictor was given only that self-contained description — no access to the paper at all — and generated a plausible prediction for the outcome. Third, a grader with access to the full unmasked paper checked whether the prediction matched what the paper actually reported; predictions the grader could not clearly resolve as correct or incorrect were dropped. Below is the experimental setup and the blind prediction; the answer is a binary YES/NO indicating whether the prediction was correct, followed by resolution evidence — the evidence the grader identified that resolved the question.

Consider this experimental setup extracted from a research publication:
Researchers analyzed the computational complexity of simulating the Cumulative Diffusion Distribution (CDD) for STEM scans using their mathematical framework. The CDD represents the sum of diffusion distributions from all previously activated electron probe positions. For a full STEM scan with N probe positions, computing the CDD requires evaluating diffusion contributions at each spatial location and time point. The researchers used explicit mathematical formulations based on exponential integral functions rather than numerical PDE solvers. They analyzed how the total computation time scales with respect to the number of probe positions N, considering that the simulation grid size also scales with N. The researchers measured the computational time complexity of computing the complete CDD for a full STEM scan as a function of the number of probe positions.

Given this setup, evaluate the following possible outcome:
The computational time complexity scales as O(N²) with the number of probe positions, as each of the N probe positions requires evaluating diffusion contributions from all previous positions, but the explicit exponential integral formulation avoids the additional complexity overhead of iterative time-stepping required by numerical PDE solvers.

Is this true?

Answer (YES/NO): NO